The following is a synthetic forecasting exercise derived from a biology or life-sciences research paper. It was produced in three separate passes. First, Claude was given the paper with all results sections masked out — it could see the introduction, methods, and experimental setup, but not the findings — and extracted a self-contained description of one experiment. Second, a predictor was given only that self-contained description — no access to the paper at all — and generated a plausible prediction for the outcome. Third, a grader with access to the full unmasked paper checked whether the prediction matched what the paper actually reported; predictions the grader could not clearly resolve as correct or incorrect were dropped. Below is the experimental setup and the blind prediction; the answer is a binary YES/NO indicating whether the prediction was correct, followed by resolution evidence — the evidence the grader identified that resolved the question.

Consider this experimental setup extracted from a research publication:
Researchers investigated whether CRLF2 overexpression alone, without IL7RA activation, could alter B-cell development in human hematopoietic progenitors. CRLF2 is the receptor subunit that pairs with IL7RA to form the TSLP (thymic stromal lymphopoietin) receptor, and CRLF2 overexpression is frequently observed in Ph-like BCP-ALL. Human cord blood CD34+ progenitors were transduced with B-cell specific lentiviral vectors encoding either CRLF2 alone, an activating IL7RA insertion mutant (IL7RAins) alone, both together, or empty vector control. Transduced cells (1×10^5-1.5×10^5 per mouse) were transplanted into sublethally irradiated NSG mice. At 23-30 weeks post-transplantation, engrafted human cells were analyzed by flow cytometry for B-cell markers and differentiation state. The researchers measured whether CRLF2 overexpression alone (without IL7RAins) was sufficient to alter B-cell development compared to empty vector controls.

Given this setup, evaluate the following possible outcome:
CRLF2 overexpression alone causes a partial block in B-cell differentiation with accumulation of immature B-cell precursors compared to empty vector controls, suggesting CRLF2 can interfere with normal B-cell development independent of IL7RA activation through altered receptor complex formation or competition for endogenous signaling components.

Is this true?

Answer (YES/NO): NO